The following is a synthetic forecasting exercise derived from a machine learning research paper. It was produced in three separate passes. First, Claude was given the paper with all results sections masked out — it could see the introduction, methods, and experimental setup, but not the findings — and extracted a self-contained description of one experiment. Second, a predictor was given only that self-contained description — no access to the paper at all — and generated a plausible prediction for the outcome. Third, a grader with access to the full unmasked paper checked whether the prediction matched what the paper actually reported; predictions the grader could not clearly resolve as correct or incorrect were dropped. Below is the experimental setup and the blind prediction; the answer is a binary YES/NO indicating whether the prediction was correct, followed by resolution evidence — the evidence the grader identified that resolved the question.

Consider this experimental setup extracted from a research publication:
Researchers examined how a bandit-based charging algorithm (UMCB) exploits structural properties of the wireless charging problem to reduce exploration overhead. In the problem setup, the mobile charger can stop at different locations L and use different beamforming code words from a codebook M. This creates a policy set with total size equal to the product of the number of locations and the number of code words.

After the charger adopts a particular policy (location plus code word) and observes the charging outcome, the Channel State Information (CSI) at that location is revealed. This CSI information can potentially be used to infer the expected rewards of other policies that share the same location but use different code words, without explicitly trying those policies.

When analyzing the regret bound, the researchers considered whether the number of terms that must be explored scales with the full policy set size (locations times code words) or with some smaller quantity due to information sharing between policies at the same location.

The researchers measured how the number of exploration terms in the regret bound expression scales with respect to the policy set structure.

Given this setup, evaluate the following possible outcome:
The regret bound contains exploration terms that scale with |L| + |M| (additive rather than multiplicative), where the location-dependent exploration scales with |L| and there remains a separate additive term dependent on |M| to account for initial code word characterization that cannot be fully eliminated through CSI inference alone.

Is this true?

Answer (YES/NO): NO